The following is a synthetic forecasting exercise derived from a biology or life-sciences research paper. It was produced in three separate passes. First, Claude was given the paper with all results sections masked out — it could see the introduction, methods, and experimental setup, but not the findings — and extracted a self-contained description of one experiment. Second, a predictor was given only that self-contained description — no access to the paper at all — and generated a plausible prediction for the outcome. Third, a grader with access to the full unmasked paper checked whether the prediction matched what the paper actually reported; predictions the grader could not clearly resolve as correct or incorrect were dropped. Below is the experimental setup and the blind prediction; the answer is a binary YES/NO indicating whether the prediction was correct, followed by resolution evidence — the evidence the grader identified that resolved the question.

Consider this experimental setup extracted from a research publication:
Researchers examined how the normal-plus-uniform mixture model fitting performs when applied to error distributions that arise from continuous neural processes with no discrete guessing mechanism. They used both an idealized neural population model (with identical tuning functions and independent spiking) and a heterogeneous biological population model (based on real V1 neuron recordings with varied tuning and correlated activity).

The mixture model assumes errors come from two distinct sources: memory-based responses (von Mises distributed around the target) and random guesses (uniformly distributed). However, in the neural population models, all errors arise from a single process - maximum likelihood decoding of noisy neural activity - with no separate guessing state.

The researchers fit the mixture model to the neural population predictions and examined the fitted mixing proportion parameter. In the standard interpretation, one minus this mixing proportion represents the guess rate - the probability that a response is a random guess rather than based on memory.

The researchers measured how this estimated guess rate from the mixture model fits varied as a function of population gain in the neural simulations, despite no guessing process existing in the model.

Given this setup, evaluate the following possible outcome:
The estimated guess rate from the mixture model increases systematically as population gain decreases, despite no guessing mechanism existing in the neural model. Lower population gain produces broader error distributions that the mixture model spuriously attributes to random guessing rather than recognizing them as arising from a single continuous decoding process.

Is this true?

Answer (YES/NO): YES